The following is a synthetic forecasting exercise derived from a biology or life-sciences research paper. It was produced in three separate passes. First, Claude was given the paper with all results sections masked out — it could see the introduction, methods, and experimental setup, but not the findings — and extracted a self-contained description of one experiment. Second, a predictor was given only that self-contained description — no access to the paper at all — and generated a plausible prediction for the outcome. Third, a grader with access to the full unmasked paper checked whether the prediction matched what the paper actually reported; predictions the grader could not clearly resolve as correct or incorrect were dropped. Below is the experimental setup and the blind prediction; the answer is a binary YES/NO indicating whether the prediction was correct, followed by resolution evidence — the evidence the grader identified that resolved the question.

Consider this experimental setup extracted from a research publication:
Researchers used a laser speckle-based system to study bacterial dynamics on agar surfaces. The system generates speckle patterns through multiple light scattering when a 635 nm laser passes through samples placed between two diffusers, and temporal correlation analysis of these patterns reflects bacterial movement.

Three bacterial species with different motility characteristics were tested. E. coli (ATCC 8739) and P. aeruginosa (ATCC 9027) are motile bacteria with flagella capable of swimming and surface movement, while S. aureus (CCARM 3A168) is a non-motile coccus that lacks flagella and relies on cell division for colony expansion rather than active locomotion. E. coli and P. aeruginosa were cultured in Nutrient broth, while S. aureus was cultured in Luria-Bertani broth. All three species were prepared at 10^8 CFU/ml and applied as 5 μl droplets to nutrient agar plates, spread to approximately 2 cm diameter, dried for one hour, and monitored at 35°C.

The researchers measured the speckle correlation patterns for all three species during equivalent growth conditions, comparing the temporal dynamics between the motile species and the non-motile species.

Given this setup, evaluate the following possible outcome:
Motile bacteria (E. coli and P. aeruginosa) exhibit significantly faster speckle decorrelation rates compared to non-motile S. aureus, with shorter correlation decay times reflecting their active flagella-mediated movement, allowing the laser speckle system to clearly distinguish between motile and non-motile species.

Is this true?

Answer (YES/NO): NO